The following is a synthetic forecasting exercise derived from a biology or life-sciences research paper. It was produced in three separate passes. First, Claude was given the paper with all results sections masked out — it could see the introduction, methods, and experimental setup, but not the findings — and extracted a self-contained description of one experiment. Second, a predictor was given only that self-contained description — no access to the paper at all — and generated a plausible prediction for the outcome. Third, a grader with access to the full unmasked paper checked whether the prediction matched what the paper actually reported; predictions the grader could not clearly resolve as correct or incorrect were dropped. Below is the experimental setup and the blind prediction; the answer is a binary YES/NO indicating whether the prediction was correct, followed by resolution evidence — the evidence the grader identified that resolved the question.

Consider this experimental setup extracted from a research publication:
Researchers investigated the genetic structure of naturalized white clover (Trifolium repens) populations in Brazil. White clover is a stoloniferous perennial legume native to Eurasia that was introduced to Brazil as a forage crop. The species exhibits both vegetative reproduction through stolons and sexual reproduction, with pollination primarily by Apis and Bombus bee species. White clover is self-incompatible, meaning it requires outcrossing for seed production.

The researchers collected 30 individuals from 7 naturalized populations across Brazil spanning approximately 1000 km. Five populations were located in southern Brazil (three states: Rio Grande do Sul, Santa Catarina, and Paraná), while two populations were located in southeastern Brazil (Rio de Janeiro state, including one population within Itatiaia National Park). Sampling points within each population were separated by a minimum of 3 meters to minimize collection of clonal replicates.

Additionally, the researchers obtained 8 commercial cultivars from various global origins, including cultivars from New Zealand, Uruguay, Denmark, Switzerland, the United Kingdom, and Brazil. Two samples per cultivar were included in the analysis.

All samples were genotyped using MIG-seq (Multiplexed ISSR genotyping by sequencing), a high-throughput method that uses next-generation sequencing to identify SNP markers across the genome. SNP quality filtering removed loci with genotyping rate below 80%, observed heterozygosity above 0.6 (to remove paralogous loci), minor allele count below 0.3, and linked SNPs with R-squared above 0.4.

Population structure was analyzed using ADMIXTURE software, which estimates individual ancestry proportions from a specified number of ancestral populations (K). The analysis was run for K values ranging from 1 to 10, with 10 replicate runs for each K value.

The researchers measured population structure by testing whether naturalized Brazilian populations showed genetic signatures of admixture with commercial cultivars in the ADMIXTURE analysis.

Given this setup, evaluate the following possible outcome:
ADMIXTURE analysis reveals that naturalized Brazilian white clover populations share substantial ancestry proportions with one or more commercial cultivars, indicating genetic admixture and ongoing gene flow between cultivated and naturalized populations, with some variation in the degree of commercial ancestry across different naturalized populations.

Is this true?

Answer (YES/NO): NO